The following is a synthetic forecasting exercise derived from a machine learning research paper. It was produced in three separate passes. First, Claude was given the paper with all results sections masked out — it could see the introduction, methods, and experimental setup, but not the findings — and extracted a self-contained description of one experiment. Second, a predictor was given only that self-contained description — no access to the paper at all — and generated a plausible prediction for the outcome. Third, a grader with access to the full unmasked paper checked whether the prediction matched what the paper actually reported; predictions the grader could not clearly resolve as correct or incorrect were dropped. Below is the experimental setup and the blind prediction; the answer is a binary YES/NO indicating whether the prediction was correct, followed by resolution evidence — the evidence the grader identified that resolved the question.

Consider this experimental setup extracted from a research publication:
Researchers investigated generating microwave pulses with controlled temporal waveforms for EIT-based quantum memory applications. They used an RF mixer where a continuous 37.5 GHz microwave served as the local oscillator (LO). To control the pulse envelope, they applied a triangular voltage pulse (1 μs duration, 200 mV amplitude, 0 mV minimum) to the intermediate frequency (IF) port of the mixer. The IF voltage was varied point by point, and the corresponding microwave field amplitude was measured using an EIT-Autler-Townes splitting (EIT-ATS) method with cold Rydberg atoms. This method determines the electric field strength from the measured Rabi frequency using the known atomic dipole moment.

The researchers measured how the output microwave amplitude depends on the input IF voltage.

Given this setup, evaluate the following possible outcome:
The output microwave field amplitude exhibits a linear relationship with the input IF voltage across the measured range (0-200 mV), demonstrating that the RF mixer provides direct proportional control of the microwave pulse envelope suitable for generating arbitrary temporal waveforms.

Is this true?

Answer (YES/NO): NO